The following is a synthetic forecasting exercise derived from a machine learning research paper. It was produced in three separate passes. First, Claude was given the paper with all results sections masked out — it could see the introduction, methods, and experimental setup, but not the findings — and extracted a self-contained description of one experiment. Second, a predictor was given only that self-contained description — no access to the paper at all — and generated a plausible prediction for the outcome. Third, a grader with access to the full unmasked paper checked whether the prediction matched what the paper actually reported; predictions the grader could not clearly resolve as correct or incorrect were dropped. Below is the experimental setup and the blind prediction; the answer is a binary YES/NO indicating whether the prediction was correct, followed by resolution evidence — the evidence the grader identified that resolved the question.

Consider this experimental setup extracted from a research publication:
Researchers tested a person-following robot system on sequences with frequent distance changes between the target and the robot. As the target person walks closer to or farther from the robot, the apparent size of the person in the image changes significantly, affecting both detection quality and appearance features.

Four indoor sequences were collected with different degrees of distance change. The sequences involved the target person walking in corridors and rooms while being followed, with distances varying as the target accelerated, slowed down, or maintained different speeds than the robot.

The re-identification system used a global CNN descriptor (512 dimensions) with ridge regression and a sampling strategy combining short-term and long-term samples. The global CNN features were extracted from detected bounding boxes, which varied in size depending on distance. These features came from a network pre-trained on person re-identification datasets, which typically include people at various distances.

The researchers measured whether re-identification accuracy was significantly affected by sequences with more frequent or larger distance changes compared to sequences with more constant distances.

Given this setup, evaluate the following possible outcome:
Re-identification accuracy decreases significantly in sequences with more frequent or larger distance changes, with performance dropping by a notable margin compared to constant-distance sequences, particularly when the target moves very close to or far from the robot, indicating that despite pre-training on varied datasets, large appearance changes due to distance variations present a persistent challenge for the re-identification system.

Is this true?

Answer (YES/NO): NO